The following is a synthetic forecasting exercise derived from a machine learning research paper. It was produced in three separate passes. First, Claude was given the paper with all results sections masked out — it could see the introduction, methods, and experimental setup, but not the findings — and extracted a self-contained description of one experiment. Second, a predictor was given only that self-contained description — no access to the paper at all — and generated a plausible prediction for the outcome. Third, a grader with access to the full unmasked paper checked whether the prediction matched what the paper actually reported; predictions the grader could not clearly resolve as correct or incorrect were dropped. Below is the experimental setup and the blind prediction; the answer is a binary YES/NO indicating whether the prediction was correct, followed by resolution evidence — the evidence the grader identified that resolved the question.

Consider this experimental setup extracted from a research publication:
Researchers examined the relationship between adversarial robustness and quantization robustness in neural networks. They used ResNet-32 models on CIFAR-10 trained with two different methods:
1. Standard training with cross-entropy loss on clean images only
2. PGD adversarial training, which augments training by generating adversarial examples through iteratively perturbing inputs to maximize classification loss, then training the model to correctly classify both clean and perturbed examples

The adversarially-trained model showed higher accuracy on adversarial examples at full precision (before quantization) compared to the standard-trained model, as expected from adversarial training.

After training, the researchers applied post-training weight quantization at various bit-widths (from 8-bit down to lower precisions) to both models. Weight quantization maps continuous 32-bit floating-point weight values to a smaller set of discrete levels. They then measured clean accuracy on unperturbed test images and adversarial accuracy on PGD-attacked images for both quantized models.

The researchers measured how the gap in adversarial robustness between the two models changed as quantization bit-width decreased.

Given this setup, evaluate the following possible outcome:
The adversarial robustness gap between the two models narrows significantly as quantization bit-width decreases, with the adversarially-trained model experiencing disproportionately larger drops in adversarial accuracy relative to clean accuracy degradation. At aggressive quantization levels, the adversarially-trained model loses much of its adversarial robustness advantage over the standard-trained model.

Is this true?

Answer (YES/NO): NO